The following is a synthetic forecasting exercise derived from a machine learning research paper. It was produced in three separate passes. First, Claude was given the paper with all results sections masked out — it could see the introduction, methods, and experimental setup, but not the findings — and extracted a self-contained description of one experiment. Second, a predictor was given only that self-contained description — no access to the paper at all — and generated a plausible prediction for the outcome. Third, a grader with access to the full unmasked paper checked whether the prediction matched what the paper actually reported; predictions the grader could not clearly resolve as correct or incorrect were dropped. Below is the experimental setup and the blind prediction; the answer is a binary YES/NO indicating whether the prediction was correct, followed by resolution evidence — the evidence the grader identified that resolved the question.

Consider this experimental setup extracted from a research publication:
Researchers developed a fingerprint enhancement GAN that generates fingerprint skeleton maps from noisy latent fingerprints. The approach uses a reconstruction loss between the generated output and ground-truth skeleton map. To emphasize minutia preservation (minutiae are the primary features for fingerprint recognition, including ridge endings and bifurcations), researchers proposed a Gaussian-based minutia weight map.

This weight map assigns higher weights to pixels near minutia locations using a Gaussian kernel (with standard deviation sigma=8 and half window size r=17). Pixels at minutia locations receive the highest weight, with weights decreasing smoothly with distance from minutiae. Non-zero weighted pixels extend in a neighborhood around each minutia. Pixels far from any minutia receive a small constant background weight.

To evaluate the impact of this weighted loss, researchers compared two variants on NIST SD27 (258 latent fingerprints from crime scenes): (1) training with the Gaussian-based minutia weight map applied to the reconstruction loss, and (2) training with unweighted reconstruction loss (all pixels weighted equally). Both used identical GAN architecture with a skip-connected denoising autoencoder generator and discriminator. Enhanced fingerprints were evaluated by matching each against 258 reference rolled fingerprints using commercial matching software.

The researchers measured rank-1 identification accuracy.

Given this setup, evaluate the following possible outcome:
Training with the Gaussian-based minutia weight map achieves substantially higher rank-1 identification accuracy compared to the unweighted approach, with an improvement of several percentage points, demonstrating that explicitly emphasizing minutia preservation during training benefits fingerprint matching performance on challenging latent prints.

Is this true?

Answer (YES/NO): YES